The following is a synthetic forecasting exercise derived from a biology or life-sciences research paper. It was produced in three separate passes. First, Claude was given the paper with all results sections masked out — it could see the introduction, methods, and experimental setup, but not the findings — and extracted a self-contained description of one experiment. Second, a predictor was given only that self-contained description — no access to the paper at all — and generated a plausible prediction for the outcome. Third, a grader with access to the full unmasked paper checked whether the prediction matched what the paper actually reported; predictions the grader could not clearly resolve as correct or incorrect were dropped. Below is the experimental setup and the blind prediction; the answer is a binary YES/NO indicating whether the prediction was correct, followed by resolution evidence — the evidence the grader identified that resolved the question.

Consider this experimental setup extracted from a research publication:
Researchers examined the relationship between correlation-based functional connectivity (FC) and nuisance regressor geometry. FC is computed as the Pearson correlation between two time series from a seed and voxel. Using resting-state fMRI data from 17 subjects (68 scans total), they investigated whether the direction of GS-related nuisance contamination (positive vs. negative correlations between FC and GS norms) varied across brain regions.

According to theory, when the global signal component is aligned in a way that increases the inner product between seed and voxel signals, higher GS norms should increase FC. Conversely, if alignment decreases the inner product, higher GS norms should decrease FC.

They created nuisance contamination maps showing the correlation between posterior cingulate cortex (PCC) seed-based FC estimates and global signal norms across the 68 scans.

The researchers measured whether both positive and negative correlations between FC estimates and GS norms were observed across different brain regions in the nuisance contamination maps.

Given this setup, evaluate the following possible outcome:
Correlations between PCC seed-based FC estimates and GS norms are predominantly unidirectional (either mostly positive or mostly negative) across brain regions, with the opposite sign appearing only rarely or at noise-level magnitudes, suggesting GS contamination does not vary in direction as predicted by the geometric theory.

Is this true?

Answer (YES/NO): NO